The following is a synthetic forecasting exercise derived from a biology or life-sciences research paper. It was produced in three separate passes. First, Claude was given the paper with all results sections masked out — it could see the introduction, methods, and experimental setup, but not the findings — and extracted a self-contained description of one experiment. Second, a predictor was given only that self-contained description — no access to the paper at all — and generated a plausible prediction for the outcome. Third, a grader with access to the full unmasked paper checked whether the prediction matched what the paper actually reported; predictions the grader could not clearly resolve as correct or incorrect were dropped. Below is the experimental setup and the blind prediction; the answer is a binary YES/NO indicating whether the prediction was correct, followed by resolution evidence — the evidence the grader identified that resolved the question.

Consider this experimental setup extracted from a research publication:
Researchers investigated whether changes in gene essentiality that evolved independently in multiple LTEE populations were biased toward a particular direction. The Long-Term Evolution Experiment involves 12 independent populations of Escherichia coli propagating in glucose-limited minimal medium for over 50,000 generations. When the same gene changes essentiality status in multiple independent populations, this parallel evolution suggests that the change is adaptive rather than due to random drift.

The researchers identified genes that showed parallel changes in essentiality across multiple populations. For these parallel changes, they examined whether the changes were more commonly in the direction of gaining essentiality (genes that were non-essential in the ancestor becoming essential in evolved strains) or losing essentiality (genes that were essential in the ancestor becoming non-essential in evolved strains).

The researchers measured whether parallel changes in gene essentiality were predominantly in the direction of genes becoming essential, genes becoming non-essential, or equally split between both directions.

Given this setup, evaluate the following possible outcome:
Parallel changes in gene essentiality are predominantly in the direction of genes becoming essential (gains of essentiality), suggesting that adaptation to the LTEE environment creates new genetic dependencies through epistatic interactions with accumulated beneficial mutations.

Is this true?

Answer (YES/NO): YES